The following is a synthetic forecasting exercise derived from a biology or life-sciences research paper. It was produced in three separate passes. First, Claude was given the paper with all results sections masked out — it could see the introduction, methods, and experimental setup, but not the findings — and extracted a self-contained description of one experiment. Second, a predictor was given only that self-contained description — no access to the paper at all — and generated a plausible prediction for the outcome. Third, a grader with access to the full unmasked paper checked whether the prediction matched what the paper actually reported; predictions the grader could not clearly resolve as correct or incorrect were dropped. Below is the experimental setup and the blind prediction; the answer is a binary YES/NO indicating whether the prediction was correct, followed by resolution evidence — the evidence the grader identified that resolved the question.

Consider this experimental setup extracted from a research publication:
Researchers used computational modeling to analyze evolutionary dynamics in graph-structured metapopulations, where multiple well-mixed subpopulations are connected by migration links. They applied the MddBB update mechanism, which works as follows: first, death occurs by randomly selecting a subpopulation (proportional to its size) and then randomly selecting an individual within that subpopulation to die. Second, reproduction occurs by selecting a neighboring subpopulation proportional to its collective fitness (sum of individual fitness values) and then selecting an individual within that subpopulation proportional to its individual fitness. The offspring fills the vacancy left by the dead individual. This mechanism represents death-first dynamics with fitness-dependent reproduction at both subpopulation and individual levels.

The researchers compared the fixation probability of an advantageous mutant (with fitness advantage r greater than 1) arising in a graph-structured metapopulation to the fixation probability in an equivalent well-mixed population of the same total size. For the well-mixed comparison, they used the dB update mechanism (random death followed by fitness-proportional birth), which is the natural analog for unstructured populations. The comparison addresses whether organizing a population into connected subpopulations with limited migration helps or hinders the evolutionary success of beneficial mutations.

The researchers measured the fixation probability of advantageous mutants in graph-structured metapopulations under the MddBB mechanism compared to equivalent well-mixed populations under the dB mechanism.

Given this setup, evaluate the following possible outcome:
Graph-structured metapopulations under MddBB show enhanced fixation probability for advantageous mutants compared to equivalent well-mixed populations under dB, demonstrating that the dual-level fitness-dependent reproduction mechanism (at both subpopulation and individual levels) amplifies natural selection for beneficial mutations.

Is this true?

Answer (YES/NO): NO